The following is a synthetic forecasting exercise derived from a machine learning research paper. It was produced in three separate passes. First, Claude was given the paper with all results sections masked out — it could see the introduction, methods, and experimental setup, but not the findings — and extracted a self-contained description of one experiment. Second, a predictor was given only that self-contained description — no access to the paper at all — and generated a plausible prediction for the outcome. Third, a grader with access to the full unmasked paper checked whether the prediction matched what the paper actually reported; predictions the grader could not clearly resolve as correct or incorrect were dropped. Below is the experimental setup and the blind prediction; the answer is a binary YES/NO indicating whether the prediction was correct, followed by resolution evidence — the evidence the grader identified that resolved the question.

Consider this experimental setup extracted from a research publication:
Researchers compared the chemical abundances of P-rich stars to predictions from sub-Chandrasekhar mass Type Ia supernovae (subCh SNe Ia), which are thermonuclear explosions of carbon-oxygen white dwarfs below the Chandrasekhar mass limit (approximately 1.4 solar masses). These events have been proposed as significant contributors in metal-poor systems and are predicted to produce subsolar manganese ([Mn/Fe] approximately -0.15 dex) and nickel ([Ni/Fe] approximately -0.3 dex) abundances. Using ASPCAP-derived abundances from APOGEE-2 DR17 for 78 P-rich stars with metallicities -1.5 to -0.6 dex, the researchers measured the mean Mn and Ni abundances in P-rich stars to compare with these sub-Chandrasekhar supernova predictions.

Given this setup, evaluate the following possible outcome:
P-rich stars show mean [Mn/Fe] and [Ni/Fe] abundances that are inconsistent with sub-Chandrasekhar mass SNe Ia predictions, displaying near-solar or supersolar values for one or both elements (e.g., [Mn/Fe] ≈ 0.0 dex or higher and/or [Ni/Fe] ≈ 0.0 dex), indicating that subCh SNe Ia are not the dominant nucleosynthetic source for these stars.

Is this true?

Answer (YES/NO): NO